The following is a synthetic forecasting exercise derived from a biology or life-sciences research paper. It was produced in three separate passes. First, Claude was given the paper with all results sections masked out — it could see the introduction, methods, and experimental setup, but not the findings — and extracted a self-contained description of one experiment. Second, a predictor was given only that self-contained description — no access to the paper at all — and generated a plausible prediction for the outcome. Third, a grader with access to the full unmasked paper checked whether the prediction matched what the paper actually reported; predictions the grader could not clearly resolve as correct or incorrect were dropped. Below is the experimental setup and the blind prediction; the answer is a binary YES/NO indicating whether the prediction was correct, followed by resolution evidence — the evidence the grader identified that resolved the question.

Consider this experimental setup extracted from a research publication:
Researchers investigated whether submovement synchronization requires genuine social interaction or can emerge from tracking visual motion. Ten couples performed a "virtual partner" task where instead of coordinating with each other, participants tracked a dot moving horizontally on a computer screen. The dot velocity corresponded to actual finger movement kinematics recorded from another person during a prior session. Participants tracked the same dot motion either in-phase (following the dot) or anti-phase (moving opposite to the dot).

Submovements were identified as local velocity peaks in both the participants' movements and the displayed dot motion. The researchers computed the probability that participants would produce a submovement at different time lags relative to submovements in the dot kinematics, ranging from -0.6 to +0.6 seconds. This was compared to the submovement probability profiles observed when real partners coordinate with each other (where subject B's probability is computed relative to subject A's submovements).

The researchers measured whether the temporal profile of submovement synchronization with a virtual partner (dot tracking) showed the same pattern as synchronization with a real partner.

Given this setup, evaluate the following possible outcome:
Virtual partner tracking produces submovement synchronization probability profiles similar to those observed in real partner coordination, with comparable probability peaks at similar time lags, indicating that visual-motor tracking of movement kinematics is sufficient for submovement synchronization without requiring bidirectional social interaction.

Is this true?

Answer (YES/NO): NO